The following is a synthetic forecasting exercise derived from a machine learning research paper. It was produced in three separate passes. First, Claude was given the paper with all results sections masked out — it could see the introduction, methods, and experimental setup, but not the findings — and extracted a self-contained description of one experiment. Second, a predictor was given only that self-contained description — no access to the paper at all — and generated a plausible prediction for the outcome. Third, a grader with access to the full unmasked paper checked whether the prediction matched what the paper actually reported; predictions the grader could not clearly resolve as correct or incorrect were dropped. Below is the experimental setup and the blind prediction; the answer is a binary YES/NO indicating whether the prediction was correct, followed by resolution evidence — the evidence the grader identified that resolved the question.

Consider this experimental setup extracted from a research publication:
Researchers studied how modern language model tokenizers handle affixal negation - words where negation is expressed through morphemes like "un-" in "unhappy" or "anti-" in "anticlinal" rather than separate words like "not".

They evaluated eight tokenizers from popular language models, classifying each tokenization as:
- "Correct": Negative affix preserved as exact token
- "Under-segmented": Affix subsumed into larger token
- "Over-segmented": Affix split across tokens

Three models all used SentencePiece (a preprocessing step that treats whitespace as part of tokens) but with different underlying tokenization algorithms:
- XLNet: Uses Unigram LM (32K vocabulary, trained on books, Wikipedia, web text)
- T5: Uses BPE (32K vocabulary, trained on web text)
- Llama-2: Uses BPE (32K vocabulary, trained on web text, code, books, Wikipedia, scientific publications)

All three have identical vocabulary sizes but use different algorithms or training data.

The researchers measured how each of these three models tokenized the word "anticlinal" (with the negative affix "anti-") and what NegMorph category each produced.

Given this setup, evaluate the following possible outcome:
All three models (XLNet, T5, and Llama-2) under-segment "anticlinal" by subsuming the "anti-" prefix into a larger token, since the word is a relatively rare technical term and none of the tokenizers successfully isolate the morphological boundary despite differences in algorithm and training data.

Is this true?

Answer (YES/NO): NO